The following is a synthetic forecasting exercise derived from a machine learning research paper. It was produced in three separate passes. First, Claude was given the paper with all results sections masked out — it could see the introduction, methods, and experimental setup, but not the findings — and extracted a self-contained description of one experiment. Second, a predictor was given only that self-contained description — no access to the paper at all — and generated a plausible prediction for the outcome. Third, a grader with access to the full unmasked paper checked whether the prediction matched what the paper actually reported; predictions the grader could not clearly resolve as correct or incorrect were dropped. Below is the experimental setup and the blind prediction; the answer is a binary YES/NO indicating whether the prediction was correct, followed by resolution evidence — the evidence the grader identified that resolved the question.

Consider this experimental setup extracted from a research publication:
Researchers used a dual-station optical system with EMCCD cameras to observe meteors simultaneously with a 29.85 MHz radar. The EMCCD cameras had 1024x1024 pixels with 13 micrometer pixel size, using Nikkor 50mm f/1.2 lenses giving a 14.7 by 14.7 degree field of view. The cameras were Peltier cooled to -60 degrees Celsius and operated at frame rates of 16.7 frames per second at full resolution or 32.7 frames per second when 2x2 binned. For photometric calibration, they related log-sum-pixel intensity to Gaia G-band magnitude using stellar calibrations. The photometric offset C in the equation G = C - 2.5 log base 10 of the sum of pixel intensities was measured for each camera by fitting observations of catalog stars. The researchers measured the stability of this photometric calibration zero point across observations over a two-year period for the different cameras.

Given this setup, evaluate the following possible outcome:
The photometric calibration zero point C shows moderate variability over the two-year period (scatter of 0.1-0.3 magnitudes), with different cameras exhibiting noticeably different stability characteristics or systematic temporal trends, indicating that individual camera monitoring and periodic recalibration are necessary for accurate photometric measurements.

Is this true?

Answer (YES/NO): NO